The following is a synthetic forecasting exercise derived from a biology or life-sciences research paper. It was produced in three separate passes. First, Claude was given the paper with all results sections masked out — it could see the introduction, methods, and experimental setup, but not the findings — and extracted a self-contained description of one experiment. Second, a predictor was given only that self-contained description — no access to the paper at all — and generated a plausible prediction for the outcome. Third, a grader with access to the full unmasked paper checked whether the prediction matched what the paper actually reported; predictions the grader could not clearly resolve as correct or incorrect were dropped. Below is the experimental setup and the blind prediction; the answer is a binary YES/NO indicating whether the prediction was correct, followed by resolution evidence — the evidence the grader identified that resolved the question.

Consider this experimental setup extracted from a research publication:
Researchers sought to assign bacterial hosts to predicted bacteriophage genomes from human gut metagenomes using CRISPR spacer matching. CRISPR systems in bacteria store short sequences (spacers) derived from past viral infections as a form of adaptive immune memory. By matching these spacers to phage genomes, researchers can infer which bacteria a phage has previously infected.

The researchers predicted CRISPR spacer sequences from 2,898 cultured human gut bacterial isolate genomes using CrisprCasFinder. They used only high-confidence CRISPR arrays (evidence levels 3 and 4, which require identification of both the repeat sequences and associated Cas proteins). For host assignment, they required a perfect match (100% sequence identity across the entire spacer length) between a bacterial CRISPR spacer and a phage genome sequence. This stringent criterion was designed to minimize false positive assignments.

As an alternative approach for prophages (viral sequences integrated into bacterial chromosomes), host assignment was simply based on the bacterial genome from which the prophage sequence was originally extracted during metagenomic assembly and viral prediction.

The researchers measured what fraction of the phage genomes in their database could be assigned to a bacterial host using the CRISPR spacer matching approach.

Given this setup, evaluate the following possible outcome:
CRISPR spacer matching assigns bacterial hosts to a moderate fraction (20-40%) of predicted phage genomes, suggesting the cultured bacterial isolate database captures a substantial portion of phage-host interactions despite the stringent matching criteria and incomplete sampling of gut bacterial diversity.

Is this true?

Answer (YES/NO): YES